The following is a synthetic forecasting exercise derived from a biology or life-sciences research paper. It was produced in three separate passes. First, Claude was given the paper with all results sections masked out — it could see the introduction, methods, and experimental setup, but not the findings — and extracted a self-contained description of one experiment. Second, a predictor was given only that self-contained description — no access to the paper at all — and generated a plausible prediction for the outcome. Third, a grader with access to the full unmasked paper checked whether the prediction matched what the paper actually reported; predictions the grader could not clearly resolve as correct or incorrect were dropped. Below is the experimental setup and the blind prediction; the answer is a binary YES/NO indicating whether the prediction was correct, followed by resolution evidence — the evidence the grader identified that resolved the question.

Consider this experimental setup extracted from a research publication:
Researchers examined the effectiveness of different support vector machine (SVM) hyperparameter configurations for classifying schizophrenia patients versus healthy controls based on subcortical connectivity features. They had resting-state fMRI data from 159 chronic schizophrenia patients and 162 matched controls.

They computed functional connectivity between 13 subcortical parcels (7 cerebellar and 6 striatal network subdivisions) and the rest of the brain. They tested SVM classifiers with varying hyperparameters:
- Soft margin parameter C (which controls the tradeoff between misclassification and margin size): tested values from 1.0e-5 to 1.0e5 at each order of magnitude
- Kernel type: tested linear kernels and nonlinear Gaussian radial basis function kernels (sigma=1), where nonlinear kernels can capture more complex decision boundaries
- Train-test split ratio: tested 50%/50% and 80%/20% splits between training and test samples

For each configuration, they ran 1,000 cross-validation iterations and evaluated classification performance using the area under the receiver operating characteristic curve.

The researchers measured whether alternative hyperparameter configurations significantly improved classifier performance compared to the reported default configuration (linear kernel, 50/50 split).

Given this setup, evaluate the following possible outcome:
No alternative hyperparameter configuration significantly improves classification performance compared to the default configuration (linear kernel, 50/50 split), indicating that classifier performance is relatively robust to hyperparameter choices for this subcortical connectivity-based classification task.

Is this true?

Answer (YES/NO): YES